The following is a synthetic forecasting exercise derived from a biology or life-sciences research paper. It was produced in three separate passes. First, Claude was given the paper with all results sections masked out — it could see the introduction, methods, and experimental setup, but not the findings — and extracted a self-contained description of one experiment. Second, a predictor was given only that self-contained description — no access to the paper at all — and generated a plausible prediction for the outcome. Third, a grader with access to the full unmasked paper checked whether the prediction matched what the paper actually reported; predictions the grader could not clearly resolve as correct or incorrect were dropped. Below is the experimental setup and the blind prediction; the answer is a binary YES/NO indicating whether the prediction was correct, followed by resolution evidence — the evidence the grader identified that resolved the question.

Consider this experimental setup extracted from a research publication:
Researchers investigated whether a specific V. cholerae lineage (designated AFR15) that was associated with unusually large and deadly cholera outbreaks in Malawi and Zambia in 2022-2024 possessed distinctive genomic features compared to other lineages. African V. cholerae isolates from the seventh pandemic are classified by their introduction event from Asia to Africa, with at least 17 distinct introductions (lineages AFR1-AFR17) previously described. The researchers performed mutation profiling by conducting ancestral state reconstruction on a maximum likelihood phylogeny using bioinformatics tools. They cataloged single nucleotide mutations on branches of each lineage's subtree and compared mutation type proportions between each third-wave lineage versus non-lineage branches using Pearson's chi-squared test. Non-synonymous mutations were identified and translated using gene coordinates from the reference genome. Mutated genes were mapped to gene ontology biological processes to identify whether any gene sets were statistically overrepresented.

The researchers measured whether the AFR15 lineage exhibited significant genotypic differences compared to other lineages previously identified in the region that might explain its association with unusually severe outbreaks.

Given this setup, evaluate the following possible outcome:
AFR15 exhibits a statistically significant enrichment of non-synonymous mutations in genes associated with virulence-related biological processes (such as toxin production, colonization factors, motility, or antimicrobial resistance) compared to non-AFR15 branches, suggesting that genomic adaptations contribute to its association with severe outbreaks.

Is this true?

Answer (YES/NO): NO